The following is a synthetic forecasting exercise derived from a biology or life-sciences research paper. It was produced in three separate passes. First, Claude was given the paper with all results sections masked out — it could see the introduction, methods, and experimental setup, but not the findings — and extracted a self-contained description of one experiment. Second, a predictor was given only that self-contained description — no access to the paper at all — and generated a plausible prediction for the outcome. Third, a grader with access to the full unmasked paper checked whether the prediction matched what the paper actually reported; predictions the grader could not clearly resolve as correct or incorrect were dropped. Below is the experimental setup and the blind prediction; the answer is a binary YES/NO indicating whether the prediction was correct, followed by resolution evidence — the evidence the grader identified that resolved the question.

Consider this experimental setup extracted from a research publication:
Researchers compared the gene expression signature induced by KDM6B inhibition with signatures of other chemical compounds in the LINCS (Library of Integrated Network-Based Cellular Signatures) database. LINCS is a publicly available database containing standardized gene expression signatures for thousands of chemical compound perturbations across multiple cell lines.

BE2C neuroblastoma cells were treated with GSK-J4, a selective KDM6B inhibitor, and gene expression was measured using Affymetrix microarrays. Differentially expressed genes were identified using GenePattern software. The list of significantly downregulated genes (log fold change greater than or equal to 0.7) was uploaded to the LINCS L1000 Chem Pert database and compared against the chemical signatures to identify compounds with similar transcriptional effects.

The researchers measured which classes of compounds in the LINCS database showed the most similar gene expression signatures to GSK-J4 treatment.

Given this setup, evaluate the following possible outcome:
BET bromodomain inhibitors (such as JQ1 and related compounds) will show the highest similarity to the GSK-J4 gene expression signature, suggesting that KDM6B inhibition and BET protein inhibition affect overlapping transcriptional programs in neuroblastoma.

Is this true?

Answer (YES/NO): NO